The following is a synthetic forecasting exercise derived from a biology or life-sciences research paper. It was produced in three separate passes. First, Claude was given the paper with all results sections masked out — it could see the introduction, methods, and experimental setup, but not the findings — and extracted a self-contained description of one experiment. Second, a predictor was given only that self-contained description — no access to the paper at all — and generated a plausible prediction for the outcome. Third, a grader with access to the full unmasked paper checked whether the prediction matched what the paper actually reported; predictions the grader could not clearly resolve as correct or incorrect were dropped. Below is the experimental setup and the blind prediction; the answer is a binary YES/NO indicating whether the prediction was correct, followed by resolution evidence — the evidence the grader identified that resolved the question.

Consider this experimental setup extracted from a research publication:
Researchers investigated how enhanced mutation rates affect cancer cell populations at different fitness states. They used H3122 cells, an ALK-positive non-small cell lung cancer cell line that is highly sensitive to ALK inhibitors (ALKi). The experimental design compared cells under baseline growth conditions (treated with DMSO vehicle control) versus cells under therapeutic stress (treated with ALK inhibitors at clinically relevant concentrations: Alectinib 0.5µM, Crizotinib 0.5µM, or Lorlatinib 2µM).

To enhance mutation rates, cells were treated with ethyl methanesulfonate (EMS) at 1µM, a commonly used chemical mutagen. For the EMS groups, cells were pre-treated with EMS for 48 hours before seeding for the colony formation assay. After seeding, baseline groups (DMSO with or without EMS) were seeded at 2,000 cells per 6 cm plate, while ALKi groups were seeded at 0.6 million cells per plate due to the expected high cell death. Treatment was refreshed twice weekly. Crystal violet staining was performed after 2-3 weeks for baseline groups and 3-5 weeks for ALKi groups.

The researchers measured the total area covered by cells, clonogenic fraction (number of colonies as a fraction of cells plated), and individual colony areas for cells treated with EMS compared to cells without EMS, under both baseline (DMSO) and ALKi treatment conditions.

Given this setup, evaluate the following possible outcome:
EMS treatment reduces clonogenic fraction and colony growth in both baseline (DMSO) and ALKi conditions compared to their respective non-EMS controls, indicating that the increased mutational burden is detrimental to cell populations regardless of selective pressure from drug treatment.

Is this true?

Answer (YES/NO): NO